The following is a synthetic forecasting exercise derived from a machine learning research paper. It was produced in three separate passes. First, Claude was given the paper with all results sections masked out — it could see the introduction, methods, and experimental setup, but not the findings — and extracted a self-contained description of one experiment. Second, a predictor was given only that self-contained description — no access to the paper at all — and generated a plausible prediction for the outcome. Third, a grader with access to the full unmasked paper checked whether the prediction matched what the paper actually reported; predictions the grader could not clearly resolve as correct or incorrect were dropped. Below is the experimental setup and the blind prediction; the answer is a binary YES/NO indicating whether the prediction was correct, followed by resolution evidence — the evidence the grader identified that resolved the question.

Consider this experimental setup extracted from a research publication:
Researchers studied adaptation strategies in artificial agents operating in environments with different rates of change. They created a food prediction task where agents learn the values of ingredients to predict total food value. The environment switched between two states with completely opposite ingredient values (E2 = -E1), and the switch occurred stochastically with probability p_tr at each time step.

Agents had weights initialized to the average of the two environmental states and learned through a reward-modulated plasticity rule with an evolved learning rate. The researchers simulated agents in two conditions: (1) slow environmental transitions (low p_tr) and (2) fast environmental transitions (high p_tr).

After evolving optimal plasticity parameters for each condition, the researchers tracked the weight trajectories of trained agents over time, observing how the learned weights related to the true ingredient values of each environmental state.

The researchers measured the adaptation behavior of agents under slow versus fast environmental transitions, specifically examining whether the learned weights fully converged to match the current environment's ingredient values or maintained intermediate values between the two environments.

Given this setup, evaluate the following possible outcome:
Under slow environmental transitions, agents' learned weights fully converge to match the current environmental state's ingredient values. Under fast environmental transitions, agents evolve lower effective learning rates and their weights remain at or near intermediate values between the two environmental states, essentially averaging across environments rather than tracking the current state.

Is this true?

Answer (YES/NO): YES